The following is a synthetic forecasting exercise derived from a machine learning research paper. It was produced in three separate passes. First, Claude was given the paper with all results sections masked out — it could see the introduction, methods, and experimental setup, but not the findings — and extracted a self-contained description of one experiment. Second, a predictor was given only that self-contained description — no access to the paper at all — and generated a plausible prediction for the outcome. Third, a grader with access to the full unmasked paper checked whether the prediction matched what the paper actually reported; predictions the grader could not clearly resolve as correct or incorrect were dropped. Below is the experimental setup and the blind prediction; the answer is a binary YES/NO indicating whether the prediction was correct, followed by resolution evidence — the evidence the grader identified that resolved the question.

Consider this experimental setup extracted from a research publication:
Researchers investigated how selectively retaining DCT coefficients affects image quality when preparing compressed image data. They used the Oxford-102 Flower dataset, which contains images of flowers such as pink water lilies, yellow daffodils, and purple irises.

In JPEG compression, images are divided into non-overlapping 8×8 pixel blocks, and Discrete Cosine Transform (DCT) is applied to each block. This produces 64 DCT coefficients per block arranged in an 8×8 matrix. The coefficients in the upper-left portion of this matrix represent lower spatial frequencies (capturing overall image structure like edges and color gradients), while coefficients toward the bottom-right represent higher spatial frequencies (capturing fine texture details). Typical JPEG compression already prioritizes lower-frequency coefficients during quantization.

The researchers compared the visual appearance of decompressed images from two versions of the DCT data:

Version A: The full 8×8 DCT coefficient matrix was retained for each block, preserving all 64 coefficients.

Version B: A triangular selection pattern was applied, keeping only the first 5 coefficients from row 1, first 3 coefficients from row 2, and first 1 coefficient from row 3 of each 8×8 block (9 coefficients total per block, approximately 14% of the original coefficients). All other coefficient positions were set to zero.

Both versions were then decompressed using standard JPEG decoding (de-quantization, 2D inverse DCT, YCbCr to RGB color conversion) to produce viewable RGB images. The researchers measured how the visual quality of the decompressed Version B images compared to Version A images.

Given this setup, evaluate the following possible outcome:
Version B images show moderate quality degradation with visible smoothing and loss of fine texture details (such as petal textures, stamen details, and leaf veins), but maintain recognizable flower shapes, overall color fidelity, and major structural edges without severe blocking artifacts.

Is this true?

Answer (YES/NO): NO